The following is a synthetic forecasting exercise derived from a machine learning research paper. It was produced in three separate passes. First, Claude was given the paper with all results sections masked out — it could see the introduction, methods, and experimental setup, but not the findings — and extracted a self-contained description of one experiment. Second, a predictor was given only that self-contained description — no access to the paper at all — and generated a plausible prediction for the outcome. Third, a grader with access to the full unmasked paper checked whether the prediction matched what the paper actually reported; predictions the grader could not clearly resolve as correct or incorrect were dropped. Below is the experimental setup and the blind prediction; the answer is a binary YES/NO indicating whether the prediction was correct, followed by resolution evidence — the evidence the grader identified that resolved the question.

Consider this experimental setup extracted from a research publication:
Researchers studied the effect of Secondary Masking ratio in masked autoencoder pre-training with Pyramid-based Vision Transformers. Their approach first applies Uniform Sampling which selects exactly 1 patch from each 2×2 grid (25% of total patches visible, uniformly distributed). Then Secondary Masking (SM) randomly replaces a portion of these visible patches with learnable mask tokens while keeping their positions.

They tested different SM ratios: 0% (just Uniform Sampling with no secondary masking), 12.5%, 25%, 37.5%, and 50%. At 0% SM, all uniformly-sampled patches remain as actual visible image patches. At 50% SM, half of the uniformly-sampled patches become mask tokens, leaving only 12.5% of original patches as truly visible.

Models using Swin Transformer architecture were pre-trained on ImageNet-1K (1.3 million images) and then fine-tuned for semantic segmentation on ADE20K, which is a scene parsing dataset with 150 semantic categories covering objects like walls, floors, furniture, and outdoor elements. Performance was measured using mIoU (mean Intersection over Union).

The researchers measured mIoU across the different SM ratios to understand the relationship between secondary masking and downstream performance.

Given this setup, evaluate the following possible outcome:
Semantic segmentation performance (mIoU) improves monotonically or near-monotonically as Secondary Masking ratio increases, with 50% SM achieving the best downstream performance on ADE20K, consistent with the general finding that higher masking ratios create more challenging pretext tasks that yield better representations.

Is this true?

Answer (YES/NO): NO